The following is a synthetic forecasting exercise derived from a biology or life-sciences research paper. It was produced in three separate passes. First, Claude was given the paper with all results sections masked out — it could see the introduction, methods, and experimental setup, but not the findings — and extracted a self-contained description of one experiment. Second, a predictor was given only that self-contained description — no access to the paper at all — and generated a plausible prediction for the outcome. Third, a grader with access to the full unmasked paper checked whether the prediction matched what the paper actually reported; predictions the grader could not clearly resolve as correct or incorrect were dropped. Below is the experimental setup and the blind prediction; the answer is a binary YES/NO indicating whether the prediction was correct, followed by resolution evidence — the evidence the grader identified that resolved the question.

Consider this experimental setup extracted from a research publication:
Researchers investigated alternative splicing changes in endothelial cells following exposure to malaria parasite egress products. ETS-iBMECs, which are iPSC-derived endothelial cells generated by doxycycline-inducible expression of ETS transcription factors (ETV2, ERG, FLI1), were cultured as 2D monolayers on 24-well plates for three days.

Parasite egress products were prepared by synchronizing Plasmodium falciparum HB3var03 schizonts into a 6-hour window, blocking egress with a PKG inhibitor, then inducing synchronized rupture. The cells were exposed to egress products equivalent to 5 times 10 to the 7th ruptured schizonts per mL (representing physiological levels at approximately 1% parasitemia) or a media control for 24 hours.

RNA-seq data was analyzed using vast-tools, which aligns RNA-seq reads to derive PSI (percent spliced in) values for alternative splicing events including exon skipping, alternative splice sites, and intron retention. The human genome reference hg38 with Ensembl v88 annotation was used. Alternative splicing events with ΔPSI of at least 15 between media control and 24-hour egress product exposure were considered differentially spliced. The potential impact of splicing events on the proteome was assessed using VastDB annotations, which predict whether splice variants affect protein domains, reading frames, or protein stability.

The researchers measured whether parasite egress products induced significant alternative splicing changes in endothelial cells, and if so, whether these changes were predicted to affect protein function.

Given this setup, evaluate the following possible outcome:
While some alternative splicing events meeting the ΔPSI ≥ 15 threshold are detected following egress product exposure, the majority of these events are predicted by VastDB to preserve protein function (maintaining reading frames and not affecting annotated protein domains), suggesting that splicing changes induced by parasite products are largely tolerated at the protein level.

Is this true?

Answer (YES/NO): NO